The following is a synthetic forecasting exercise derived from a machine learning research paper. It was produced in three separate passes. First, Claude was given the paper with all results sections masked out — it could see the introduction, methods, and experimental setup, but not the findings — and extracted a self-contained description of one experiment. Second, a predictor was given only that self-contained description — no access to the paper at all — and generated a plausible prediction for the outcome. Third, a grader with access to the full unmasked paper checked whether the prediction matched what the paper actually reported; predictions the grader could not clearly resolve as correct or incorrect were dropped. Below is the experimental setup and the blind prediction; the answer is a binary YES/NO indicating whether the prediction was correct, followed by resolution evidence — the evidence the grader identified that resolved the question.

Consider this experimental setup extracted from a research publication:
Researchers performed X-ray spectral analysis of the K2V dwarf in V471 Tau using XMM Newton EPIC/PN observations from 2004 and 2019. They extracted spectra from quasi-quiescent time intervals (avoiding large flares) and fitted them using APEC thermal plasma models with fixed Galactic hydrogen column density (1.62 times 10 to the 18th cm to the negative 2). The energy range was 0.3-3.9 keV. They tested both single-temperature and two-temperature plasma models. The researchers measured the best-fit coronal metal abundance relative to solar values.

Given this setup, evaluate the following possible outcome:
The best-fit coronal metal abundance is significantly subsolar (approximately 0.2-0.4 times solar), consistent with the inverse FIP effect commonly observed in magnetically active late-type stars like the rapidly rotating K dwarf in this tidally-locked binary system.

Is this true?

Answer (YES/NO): YES